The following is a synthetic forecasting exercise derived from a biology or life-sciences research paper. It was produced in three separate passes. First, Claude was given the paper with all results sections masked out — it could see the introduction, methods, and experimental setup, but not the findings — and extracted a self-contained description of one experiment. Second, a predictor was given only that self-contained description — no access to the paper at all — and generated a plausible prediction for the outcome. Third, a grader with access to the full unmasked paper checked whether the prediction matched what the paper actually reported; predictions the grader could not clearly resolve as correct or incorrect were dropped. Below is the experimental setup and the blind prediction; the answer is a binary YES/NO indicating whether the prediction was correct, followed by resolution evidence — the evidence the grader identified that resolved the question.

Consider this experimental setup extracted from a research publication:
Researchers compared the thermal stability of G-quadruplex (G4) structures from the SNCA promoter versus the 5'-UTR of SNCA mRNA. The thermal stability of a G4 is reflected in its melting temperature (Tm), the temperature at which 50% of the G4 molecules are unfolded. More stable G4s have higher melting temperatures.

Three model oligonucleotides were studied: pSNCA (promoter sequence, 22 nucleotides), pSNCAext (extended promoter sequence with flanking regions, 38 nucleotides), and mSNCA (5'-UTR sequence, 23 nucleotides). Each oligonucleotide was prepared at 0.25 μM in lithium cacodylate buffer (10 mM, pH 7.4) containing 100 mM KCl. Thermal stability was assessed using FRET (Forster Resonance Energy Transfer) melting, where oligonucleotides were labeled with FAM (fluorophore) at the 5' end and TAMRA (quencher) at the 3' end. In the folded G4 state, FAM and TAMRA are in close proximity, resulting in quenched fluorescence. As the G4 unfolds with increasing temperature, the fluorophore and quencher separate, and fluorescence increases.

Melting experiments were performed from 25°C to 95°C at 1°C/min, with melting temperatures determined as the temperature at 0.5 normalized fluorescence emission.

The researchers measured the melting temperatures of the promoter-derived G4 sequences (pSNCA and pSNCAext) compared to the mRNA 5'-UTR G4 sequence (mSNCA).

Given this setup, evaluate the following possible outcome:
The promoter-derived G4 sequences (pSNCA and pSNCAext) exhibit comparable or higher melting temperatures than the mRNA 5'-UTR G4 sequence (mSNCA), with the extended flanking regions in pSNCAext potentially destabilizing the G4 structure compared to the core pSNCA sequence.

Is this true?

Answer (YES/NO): YES